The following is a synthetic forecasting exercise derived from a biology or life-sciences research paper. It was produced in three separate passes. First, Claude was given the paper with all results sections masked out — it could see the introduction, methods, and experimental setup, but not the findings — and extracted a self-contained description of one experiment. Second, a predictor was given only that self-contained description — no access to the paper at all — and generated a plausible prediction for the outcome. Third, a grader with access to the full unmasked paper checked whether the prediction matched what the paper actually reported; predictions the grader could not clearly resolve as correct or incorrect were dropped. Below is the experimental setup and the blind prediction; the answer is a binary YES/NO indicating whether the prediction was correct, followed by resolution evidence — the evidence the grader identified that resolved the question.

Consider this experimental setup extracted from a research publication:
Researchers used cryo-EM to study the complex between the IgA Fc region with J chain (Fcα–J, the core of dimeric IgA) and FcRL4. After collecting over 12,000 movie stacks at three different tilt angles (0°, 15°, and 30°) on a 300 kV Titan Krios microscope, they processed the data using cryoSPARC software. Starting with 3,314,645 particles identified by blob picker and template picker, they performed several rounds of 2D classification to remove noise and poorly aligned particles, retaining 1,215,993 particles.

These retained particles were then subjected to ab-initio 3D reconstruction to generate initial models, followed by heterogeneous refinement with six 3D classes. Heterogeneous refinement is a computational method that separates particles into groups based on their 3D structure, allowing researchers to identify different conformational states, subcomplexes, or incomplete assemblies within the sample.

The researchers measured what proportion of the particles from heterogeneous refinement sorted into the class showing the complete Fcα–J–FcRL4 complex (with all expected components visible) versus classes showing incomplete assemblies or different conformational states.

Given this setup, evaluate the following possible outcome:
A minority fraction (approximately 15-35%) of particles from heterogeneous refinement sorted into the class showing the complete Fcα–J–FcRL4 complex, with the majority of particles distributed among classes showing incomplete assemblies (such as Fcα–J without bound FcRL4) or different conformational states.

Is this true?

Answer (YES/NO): YES